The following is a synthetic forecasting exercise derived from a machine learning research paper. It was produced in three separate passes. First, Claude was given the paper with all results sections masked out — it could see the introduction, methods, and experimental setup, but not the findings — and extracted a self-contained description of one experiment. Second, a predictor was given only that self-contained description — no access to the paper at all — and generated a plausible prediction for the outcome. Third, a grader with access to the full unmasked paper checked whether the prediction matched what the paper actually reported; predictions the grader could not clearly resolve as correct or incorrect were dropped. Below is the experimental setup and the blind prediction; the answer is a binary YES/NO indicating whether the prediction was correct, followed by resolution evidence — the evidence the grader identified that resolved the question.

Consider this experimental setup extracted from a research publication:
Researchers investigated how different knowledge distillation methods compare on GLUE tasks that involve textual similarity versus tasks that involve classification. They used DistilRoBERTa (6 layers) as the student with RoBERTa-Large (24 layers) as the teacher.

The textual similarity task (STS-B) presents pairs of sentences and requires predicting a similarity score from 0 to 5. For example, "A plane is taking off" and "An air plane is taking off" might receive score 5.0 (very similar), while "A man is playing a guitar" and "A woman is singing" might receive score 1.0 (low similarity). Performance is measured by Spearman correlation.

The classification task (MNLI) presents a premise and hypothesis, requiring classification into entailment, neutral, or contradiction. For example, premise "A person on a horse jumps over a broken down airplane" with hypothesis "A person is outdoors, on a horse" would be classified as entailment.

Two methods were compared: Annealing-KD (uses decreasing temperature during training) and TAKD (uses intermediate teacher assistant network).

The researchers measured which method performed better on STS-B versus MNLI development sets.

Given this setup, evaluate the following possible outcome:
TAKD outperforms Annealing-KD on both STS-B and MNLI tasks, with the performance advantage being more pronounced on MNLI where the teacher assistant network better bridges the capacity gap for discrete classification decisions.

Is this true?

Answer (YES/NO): NO